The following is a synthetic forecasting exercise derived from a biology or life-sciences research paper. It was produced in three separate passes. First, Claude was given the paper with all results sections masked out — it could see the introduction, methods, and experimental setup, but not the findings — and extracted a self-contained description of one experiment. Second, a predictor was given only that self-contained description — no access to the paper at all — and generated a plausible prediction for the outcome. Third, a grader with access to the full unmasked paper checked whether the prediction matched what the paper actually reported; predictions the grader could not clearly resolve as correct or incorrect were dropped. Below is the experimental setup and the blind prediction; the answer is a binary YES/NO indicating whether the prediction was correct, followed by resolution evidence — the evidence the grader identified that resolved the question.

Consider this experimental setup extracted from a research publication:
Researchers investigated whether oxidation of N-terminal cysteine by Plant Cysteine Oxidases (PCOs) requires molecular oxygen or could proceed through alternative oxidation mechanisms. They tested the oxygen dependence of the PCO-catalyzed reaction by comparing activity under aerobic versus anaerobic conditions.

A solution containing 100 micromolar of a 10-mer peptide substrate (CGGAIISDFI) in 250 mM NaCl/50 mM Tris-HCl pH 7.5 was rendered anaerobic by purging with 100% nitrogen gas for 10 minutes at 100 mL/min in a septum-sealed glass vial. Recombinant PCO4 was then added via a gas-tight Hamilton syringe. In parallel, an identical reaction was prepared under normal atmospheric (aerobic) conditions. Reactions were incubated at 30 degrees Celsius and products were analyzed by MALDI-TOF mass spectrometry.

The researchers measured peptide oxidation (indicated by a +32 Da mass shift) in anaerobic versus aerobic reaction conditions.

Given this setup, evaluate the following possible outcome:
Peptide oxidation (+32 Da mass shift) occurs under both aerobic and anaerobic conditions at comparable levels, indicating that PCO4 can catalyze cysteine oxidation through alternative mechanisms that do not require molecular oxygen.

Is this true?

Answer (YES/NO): NO